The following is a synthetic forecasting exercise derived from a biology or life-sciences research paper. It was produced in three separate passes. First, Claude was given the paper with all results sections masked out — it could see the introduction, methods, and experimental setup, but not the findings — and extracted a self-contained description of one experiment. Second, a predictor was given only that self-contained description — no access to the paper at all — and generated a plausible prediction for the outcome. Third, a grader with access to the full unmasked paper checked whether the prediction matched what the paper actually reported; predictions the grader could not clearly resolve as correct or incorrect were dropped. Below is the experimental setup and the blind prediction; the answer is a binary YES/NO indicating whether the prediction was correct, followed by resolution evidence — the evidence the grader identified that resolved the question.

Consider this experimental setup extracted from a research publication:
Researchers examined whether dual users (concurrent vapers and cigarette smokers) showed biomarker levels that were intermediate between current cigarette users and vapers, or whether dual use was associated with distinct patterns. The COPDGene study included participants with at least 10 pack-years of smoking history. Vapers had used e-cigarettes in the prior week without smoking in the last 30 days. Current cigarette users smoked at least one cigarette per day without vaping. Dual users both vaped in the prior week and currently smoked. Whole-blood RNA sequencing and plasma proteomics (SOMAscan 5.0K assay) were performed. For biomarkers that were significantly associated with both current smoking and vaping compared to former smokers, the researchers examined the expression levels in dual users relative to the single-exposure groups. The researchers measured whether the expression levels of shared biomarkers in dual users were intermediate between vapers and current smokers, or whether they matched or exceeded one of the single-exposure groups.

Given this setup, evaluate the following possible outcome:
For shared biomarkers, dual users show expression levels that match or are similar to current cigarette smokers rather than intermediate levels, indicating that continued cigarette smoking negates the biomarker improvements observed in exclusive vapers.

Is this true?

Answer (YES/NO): YES